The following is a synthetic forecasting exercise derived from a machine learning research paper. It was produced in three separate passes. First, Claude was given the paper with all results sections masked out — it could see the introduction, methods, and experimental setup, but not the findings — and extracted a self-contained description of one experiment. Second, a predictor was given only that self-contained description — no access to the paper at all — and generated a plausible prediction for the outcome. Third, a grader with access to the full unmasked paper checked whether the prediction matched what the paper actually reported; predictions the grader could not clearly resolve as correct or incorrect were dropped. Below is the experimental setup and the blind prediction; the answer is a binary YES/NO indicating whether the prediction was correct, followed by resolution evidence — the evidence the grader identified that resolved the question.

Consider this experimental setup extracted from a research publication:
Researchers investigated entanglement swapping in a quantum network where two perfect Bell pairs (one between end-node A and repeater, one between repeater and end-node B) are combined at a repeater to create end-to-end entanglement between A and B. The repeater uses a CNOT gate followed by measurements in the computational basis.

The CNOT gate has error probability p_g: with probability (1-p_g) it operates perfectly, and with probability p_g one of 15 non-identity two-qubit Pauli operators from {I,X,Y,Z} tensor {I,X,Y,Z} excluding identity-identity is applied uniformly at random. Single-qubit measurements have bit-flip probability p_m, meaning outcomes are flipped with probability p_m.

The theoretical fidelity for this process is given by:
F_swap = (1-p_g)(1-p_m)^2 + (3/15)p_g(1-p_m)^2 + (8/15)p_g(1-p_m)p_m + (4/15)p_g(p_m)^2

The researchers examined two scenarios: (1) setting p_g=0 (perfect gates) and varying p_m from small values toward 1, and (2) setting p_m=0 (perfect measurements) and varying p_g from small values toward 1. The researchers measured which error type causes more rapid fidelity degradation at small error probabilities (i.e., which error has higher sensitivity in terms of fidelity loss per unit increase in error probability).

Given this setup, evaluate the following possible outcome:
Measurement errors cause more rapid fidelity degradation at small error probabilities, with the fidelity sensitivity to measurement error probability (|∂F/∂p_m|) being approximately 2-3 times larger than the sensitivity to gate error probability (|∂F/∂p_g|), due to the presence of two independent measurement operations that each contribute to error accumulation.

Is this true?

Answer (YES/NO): YES